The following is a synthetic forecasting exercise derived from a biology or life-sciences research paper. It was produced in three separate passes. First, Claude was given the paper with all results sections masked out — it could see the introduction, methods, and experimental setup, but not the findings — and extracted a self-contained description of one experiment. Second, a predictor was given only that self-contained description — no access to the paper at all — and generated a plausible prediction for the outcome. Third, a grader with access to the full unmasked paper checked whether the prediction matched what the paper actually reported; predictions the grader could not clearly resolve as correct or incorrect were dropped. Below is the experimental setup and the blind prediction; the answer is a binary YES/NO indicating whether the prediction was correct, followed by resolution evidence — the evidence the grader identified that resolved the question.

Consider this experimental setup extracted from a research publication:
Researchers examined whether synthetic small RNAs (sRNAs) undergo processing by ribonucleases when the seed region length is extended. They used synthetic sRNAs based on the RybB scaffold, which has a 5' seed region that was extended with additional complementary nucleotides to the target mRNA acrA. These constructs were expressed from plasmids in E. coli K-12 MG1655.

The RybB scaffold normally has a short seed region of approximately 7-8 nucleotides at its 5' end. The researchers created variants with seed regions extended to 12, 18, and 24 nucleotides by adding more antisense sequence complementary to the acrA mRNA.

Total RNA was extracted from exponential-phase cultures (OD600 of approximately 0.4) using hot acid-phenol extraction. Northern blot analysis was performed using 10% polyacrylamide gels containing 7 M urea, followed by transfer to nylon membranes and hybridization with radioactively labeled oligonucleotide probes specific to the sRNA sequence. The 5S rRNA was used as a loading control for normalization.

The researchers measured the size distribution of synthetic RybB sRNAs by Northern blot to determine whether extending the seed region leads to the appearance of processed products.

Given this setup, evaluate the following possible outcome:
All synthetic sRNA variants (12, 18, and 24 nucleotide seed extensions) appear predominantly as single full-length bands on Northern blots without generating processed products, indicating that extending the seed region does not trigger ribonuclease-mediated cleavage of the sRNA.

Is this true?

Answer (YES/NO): NO